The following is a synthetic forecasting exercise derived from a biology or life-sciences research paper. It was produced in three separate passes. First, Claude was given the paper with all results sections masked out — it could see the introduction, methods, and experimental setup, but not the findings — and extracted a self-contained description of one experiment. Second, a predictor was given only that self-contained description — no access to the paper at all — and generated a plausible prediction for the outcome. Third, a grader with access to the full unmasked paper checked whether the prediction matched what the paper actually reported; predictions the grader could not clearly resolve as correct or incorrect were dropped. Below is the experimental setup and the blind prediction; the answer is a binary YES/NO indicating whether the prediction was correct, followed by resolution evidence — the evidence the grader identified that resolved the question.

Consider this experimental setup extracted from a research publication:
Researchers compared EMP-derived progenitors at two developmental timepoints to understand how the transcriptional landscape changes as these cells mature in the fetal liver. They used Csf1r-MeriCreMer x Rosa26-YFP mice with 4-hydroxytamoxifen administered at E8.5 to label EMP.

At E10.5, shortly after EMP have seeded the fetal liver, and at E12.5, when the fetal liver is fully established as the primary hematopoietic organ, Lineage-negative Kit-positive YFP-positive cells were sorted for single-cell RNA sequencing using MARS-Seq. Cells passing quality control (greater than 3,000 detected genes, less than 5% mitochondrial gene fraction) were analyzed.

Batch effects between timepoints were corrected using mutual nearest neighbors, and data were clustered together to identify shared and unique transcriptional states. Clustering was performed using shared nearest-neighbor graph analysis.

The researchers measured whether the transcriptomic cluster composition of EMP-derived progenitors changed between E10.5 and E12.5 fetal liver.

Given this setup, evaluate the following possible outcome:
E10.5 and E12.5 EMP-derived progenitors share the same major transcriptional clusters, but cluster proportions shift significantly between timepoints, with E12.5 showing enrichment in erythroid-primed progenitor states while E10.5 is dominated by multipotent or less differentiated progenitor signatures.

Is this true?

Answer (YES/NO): NO